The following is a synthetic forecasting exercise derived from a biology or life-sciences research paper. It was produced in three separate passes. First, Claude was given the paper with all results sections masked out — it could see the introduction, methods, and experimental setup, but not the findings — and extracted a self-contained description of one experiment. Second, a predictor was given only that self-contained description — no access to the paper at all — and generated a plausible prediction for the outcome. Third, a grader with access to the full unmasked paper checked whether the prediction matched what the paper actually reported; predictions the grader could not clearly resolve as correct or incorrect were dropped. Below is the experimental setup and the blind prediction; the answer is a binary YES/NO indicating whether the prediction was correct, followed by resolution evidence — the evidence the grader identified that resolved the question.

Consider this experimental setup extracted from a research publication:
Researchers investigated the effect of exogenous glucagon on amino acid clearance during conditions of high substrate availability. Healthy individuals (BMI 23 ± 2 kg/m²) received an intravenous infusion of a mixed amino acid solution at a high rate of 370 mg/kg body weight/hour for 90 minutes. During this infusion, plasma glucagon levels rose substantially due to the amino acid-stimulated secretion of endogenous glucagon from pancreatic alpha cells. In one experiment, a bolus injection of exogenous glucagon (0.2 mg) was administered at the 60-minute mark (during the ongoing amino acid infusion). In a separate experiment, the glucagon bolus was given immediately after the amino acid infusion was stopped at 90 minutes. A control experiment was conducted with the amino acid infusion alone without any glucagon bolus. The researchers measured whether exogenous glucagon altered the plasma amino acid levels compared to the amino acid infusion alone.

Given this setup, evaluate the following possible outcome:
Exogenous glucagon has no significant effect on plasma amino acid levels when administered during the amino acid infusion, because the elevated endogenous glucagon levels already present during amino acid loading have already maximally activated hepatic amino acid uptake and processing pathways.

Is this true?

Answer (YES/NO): YES